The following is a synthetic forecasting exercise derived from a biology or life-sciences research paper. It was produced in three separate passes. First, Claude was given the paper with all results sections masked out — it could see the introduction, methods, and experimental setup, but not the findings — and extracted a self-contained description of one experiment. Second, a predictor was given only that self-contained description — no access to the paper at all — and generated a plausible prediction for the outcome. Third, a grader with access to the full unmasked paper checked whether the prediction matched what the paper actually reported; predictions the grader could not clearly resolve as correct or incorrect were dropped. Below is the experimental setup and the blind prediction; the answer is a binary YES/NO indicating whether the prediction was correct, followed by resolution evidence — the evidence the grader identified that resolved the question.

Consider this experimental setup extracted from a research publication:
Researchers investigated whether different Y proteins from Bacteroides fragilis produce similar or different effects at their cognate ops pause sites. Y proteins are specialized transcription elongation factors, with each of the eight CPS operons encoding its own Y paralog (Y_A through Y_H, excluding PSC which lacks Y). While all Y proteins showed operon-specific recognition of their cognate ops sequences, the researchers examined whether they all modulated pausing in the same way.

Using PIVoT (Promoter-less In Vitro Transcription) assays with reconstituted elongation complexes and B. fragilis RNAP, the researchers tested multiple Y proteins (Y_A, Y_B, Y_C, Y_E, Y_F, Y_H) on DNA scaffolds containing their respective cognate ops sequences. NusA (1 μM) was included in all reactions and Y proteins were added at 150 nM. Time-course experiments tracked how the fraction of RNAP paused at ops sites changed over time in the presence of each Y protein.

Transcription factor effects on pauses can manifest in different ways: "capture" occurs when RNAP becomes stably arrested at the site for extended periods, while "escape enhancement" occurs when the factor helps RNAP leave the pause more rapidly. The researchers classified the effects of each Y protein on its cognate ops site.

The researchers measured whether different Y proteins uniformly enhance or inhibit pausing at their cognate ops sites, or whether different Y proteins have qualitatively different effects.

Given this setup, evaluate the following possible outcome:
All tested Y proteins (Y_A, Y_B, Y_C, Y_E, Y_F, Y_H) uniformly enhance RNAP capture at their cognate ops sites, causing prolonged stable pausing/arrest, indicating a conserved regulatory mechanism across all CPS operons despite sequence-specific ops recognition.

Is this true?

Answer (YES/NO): NO